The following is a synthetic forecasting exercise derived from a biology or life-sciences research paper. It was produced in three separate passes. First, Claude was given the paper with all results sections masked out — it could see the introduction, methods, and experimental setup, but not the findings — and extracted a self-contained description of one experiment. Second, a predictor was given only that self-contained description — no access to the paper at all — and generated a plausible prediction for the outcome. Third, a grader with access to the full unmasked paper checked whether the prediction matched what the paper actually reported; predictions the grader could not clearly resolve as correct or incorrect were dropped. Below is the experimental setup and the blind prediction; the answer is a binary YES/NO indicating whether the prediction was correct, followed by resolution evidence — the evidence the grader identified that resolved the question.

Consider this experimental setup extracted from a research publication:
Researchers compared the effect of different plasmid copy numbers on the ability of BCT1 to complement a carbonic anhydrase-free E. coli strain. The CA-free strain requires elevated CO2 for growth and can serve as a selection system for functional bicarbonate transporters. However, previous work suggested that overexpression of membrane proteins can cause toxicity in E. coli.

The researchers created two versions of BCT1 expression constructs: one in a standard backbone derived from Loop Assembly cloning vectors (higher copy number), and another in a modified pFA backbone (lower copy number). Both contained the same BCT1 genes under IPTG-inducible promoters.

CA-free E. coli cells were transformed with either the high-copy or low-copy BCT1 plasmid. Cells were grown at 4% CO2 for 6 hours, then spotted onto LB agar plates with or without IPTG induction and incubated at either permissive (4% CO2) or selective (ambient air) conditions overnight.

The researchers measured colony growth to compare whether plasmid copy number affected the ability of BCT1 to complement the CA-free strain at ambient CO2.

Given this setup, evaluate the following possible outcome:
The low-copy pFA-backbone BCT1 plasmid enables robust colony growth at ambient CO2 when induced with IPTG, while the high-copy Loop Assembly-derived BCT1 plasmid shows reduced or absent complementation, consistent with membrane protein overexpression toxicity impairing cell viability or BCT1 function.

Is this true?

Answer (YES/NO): YES